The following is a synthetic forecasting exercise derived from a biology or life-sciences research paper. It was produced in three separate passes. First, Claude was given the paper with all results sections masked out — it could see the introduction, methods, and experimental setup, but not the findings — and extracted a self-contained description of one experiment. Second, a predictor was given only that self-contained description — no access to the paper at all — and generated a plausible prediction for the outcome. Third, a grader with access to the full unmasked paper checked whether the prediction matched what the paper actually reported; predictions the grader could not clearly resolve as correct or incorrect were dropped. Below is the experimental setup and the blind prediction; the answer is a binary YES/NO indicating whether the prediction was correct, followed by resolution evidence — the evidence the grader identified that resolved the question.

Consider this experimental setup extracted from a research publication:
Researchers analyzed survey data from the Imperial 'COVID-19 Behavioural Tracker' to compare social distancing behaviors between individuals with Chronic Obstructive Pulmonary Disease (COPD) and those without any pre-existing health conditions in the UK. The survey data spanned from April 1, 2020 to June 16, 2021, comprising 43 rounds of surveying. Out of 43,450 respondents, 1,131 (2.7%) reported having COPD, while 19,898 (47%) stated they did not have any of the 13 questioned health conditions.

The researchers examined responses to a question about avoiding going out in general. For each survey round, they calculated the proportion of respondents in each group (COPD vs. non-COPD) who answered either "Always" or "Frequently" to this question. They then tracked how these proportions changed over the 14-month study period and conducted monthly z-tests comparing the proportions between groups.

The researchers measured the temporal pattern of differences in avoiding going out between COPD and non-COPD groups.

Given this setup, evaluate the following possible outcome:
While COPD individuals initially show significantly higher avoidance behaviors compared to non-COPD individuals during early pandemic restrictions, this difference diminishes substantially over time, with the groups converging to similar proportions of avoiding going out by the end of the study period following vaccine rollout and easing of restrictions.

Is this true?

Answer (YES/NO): NO